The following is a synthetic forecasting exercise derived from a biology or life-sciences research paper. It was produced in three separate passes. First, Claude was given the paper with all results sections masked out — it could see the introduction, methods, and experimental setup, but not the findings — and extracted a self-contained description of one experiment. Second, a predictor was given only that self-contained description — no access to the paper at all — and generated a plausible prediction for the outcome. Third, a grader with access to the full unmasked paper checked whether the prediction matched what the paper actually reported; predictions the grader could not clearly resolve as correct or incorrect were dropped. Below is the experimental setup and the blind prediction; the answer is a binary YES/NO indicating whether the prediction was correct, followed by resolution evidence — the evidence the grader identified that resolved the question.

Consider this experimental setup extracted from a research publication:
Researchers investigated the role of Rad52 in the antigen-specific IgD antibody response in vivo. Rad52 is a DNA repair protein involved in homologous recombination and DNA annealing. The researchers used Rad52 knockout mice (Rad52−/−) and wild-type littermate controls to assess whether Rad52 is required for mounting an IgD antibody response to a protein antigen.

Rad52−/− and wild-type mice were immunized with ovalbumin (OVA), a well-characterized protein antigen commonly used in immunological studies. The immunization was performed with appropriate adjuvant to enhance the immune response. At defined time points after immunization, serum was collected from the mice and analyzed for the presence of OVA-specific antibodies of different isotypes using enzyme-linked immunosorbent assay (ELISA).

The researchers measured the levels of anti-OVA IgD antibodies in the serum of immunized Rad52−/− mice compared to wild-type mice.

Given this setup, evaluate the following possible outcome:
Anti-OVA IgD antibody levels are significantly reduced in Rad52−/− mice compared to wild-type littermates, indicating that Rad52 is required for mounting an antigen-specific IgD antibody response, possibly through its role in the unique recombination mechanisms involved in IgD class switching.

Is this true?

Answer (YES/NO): YES